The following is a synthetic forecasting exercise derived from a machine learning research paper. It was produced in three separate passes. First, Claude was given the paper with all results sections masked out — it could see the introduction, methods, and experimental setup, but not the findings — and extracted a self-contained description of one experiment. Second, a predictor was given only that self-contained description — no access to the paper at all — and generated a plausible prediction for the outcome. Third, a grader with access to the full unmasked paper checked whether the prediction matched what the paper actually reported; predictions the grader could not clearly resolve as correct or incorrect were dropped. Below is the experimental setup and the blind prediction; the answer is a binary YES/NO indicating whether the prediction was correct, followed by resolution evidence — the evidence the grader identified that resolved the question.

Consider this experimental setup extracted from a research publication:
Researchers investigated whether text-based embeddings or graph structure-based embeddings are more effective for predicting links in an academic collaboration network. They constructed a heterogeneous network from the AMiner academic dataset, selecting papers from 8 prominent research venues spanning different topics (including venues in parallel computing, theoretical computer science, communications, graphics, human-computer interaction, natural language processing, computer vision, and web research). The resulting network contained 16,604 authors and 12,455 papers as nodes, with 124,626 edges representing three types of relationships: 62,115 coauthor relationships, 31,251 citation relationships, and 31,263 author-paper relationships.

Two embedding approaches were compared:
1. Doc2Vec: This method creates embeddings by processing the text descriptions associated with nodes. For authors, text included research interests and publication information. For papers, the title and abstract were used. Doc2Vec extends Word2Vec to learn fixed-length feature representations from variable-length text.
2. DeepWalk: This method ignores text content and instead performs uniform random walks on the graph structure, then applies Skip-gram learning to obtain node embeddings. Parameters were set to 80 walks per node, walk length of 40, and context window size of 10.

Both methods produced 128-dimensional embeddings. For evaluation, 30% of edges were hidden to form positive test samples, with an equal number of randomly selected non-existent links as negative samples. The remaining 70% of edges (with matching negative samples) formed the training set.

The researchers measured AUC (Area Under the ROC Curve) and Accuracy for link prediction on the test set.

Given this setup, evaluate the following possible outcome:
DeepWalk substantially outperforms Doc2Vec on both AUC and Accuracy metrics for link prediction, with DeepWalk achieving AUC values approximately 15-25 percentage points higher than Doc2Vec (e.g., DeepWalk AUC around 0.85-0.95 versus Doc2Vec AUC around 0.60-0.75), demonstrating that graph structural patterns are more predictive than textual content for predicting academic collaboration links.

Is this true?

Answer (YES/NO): NO